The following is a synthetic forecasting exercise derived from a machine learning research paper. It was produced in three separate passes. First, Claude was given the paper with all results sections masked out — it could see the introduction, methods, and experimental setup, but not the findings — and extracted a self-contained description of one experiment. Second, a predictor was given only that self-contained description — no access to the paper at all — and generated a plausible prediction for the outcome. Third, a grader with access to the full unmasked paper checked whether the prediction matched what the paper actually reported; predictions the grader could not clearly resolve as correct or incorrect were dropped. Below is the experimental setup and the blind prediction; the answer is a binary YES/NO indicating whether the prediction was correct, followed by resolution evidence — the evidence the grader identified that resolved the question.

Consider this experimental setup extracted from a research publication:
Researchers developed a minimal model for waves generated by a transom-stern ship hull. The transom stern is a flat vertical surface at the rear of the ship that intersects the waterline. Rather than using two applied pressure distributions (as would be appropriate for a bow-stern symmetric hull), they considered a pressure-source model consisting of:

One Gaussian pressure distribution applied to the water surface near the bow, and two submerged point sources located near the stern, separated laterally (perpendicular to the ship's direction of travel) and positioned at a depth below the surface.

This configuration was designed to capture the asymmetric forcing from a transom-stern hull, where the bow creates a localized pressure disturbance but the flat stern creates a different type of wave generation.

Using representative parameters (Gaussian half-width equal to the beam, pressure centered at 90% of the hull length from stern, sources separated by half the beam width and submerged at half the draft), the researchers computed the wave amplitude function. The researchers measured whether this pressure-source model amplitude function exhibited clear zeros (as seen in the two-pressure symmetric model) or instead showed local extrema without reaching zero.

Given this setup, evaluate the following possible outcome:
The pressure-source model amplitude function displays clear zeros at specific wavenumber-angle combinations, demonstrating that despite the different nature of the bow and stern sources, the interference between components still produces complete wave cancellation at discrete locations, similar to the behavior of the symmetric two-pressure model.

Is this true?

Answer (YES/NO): NO